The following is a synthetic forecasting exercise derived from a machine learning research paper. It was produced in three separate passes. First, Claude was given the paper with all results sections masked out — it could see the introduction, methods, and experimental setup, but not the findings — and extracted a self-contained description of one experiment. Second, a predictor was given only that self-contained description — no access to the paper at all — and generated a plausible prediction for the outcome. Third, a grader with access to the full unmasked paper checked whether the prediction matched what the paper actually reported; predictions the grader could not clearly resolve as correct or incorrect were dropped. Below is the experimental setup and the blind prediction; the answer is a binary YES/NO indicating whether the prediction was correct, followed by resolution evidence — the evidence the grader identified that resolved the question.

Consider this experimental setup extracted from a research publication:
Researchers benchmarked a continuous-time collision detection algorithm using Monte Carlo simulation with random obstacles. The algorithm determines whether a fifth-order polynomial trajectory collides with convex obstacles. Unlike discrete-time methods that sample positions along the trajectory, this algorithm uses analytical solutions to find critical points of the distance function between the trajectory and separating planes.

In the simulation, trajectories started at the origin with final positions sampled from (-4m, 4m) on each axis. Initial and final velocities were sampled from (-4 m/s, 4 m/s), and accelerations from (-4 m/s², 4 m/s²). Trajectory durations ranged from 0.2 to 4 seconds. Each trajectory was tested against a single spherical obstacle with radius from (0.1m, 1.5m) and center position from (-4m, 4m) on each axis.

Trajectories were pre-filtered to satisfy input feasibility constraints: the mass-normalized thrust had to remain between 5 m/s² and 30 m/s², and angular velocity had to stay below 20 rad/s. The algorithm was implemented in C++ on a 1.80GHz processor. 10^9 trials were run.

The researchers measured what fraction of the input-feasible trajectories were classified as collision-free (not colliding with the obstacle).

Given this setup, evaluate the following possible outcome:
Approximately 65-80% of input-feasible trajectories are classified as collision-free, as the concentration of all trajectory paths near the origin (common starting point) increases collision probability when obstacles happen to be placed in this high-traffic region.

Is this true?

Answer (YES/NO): NO